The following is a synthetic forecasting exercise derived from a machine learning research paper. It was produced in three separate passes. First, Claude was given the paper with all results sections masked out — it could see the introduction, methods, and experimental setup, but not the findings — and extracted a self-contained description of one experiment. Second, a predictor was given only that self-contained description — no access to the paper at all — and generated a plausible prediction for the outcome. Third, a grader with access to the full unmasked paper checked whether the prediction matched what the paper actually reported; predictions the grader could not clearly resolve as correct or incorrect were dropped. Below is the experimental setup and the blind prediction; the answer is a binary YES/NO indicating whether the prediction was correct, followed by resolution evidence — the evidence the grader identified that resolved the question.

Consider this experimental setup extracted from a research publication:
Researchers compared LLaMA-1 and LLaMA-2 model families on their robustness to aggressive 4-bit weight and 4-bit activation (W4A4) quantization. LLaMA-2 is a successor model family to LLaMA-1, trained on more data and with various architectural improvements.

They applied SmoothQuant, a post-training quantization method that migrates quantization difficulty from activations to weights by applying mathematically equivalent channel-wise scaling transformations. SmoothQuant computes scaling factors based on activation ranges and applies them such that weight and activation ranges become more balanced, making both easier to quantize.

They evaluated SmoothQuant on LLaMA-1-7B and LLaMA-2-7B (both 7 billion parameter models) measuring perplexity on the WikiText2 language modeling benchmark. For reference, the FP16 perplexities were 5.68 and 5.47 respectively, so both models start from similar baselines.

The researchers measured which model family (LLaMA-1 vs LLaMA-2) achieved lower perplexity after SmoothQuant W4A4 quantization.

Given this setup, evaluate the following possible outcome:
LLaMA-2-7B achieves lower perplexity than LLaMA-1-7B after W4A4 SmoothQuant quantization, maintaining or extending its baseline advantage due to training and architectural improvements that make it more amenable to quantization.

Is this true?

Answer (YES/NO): NO